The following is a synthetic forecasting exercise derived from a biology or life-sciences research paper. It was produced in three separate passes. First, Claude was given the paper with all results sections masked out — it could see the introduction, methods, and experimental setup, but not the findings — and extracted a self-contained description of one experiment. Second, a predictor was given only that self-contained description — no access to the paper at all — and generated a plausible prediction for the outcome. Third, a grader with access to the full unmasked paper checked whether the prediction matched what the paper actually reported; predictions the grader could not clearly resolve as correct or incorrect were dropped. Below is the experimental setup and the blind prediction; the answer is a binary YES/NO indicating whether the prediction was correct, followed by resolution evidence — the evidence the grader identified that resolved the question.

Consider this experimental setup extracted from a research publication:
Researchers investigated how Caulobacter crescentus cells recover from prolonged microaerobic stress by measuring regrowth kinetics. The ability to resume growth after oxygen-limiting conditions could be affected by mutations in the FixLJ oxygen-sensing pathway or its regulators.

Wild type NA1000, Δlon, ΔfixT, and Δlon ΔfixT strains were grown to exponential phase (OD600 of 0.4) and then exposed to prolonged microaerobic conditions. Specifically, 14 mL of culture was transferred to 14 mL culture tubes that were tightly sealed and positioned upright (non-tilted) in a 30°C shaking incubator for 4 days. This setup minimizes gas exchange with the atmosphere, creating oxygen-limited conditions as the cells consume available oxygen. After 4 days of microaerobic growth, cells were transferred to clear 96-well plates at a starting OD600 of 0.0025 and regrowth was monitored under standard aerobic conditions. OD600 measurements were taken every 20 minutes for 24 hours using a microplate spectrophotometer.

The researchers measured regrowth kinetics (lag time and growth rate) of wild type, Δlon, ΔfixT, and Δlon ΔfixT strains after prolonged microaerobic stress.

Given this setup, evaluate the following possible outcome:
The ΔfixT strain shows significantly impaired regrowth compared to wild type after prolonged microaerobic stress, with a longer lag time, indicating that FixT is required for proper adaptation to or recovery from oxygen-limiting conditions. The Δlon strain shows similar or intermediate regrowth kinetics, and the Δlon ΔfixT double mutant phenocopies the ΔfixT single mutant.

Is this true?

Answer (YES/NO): NO